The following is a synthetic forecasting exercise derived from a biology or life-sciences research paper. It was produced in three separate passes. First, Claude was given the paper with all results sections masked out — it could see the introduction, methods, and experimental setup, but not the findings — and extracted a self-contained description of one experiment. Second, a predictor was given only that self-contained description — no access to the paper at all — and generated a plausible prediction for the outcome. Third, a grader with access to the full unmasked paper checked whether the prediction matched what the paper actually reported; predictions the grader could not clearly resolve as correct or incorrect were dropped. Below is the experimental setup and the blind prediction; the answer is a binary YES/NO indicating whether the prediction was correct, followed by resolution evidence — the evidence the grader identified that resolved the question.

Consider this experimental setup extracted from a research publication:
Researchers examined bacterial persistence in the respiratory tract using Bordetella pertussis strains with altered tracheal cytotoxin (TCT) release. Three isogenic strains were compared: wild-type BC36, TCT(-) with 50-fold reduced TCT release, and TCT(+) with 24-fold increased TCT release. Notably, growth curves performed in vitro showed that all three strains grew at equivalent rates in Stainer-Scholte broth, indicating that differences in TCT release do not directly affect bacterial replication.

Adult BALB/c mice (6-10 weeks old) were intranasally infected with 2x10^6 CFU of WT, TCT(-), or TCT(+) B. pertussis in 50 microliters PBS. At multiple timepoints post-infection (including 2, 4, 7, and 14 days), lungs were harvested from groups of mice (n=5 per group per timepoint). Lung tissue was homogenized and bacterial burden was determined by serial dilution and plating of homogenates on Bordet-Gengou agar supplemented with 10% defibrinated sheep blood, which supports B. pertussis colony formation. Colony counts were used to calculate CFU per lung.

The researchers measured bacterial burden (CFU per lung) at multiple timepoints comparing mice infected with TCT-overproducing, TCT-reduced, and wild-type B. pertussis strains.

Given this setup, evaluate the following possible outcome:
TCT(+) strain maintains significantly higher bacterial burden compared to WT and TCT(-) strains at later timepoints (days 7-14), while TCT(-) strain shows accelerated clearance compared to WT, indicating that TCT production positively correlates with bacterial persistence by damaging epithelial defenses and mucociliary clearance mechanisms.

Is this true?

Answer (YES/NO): NO